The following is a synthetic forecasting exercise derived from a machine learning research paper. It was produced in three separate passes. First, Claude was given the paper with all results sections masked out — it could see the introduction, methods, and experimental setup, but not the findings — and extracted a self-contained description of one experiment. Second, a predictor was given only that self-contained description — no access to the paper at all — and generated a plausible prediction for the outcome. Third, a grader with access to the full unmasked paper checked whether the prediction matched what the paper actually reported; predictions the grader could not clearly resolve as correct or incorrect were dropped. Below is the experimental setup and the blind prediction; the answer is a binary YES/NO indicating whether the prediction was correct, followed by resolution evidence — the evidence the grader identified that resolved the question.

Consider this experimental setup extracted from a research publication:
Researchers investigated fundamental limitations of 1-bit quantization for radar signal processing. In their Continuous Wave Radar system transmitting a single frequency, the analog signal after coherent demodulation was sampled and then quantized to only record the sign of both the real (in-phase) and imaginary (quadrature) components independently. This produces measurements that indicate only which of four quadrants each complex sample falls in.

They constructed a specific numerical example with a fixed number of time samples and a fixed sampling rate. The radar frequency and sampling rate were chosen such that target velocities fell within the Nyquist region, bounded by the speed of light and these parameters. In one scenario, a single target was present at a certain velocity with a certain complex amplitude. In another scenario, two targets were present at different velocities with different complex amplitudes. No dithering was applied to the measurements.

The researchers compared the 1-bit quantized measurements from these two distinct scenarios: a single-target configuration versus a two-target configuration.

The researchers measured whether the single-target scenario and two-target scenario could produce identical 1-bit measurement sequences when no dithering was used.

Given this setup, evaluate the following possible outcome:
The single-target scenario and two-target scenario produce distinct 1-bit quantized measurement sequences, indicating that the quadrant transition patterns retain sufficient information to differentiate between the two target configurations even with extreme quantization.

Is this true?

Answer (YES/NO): NO